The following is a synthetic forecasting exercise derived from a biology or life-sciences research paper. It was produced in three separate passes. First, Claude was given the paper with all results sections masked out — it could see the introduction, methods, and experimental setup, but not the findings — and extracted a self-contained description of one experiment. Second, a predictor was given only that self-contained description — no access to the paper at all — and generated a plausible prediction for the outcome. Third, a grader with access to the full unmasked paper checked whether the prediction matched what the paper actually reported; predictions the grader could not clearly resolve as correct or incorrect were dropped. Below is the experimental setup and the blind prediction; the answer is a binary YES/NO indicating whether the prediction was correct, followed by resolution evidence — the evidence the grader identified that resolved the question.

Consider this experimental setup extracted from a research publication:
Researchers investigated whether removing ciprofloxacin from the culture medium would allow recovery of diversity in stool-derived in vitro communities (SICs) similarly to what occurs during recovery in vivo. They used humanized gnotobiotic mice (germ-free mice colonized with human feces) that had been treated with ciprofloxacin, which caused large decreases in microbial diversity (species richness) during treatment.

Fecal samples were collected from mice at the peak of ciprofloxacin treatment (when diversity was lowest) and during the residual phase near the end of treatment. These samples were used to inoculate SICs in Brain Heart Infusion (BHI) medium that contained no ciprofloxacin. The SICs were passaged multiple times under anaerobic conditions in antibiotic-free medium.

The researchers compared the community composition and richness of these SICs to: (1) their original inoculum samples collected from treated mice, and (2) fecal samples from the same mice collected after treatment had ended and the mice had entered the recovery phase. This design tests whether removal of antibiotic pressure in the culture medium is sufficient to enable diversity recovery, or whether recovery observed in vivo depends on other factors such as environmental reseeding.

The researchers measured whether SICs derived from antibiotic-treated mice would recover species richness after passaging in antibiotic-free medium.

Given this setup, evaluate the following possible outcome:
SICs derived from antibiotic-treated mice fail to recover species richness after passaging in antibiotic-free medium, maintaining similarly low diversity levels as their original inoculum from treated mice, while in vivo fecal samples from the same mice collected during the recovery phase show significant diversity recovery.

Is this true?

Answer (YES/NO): YES